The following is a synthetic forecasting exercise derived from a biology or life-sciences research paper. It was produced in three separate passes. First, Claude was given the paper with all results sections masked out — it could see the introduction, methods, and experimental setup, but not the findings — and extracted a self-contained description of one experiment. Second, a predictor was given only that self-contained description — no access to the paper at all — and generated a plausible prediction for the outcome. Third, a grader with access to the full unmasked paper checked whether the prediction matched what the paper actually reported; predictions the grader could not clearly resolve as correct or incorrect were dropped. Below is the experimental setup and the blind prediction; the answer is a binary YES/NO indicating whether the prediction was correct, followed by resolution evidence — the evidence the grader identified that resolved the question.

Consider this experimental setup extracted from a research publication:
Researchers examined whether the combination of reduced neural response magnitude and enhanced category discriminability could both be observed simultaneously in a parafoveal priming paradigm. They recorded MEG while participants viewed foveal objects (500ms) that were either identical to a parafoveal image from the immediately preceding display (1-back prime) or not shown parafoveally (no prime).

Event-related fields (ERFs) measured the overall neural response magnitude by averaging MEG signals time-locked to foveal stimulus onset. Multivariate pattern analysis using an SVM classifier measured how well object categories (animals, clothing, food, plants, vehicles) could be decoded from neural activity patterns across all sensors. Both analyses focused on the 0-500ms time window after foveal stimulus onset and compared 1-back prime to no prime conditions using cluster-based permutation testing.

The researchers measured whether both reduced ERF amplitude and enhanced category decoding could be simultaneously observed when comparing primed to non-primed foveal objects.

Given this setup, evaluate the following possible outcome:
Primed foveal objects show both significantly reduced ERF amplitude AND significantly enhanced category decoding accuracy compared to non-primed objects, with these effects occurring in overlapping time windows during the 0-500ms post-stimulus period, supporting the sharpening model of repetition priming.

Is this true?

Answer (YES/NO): YES